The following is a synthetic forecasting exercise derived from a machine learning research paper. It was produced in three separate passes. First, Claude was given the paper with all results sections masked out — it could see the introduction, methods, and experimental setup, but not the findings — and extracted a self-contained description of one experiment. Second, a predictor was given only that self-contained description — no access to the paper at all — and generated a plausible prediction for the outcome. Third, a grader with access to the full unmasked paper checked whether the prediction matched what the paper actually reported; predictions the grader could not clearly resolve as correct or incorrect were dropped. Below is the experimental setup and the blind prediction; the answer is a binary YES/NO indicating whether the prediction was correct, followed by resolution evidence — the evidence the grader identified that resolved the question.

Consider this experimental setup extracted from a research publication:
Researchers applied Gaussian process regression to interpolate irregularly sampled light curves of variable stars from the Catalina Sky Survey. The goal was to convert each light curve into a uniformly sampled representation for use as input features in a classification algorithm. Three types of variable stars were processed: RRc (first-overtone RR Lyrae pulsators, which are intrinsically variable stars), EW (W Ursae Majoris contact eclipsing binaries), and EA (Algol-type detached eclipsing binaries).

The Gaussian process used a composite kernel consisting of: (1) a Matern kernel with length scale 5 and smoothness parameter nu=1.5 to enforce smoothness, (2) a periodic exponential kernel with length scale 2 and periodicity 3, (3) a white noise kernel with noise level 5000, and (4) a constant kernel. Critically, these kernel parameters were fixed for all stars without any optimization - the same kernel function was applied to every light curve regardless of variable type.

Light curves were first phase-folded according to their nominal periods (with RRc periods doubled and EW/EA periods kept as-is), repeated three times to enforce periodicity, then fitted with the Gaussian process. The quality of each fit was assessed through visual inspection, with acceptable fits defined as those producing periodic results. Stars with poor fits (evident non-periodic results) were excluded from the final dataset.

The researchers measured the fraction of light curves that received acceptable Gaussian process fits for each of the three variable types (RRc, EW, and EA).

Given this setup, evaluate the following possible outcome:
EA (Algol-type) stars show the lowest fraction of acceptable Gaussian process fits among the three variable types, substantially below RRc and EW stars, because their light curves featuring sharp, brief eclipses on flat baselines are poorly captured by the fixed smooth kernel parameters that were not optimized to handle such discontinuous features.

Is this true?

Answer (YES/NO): NO